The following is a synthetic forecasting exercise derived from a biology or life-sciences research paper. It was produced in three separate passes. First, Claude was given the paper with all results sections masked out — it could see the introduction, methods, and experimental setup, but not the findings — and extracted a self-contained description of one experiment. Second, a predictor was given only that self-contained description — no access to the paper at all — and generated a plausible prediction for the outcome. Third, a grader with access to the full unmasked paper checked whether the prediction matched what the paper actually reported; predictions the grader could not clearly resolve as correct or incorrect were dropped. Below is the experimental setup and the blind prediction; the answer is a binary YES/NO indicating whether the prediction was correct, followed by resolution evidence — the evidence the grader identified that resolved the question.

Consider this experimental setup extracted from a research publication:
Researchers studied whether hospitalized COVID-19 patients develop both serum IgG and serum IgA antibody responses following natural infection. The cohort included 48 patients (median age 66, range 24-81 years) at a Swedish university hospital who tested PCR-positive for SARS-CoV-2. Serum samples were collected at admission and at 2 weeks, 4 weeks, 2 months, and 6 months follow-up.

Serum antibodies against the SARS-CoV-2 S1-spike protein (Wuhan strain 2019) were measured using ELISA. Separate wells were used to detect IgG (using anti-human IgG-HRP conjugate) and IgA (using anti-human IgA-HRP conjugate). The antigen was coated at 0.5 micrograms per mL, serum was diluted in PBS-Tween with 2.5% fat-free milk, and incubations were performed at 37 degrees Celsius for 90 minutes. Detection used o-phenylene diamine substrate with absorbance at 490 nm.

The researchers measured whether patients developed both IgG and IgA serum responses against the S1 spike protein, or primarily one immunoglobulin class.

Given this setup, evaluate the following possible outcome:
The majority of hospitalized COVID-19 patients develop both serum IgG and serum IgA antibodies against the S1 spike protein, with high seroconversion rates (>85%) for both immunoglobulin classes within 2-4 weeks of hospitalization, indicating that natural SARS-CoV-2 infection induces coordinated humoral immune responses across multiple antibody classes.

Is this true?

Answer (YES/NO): YES